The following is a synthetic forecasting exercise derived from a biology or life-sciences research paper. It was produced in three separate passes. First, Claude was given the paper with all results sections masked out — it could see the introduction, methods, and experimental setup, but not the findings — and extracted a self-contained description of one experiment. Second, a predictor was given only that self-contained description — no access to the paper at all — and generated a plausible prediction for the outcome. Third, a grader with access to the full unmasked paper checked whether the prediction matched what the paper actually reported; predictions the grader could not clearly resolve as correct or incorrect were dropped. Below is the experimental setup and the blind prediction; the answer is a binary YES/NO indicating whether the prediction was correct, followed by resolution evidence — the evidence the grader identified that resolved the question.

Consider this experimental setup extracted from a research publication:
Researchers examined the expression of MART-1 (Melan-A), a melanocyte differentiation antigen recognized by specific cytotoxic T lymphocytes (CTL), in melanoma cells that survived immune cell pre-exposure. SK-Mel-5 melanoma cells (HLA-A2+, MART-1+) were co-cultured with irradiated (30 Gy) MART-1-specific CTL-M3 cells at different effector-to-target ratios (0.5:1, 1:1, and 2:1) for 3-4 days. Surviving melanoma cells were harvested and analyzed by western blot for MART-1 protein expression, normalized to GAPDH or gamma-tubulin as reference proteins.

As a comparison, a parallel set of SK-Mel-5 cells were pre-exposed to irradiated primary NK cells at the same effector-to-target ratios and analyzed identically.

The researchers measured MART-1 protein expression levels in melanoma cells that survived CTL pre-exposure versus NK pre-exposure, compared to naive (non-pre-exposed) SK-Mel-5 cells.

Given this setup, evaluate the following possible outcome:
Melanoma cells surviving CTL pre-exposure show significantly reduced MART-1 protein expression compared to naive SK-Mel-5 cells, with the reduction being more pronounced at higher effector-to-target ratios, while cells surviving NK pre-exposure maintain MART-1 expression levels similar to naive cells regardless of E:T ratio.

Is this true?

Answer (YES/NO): NO